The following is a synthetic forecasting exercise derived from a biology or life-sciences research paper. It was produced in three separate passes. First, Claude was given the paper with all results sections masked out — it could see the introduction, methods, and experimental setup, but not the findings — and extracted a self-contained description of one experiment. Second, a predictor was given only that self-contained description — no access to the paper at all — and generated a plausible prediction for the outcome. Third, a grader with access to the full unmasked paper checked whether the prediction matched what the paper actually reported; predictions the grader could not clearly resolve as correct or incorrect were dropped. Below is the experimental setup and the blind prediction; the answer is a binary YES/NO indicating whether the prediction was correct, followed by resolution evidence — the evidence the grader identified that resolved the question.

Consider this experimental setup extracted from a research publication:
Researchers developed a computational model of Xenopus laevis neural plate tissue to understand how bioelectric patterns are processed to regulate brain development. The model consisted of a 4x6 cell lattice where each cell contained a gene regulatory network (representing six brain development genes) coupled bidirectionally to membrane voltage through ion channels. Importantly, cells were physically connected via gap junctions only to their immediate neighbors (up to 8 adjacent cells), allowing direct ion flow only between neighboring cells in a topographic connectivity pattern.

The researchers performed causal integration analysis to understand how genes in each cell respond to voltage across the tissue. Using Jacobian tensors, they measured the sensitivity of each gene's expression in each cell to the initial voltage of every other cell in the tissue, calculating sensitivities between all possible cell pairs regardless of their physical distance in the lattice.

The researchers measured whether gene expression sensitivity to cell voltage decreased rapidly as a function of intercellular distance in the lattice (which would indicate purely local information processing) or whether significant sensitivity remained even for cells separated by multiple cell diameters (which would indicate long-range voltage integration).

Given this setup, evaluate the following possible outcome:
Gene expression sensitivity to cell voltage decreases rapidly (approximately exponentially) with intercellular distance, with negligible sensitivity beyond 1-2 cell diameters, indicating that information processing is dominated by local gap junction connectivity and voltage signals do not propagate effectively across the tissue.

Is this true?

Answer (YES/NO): NO